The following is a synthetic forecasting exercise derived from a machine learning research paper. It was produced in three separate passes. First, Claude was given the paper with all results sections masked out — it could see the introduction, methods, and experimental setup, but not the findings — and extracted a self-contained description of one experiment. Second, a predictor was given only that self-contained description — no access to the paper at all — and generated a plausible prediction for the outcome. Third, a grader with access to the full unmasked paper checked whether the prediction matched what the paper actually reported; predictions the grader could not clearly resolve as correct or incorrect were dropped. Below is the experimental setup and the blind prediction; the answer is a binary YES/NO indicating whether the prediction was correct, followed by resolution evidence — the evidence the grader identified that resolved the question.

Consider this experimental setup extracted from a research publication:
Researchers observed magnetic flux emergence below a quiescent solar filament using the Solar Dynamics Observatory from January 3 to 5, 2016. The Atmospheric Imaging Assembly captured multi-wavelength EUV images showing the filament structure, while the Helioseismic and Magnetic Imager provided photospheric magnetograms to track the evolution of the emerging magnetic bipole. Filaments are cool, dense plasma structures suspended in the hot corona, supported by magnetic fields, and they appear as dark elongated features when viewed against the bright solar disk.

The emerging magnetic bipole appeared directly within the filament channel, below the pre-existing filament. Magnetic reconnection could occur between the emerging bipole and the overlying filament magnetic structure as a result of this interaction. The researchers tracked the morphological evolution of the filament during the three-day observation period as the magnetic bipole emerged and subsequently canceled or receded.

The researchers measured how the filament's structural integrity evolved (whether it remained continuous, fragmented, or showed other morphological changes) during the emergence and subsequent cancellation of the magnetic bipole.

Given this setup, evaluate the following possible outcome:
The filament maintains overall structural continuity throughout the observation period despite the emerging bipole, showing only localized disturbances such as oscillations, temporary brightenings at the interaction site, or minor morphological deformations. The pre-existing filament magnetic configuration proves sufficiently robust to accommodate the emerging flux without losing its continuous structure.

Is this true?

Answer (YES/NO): NO